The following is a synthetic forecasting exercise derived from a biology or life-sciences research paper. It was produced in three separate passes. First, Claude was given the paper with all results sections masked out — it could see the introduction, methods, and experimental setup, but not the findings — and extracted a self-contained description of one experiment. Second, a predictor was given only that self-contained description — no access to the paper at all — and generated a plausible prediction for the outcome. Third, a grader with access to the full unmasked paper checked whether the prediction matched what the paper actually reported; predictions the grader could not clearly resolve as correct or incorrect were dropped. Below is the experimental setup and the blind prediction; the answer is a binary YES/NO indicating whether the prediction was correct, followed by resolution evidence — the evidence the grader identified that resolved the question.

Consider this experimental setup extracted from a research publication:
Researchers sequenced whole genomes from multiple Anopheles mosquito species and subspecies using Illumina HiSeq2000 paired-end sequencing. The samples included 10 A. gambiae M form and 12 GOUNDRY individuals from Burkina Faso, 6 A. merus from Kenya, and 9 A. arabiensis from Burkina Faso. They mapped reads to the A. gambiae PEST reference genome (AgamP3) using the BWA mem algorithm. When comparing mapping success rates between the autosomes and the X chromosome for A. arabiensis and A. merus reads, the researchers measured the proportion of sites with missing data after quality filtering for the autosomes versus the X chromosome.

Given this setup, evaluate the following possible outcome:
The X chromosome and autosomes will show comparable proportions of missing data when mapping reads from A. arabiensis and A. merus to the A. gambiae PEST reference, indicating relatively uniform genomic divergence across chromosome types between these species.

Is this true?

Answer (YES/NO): NO